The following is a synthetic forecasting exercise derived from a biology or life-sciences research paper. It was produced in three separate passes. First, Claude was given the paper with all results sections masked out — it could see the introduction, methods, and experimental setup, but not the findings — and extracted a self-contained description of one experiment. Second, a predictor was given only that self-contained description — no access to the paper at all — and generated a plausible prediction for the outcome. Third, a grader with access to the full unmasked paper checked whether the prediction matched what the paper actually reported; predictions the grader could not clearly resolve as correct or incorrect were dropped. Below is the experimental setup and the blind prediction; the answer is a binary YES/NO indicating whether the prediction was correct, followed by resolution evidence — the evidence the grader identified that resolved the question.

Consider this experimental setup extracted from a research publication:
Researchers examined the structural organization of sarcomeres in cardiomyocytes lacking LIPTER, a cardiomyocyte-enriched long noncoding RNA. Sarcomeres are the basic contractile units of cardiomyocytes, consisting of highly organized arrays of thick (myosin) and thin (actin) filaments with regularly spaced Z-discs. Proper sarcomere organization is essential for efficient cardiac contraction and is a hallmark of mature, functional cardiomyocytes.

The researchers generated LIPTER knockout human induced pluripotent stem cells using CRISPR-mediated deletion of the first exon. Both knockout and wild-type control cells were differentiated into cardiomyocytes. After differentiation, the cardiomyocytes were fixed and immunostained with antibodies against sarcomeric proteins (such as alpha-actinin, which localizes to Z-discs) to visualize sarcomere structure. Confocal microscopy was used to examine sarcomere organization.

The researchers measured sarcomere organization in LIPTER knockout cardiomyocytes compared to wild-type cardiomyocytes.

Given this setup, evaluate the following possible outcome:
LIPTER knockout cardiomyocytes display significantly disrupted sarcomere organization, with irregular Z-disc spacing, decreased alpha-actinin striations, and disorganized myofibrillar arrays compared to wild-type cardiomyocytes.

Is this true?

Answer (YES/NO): YES